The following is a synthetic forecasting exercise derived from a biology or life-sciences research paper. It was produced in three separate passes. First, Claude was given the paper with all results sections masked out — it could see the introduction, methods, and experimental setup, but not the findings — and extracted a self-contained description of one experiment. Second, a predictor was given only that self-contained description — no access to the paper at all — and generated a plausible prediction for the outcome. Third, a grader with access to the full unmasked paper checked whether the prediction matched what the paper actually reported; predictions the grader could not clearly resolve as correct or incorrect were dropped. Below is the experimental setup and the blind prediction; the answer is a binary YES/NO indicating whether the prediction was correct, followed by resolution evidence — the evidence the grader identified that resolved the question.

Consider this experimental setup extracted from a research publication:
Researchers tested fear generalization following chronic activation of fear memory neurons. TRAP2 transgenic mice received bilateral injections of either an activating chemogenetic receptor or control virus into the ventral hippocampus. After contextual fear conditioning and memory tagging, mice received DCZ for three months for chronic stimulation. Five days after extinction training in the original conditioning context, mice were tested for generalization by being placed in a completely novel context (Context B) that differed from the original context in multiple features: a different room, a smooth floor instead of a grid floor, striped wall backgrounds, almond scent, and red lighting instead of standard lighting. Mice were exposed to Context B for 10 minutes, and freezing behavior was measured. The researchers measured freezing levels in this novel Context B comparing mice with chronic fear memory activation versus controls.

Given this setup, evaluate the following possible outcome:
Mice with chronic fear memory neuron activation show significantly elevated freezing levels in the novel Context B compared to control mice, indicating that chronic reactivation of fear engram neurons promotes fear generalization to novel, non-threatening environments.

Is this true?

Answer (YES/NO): YES